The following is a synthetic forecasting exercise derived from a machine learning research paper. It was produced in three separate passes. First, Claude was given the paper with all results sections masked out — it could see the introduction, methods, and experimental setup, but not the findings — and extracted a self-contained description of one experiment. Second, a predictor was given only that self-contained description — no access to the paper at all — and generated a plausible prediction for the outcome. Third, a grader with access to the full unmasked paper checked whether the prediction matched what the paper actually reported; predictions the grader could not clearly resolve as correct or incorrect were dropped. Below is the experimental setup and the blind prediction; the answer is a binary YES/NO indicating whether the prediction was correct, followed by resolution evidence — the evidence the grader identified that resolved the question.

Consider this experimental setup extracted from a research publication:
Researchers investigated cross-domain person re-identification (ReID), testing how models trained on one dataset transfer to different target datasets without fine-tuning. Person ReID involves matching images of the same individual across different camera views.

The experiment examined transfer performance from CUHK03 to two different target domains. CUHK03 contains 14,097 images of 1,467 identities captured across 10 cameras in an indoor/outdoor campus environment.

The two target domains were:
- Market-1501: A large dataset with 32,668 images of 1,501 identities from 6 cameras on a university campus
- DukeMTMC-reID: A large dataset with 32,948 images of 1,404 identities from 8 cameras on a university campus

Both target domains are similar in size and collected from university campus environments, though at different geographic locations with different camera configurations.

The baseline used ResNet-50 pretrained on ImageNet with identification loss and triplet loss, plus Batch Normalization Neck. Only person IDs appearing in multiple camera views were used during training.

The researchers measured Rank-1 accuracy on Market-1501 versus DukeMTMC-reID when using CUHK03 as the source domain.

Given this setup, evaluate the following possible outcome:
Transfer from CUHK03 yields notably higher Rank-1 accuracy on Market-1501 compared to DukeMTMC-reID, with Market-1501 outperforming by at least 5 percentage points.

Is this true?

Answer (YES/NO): YES